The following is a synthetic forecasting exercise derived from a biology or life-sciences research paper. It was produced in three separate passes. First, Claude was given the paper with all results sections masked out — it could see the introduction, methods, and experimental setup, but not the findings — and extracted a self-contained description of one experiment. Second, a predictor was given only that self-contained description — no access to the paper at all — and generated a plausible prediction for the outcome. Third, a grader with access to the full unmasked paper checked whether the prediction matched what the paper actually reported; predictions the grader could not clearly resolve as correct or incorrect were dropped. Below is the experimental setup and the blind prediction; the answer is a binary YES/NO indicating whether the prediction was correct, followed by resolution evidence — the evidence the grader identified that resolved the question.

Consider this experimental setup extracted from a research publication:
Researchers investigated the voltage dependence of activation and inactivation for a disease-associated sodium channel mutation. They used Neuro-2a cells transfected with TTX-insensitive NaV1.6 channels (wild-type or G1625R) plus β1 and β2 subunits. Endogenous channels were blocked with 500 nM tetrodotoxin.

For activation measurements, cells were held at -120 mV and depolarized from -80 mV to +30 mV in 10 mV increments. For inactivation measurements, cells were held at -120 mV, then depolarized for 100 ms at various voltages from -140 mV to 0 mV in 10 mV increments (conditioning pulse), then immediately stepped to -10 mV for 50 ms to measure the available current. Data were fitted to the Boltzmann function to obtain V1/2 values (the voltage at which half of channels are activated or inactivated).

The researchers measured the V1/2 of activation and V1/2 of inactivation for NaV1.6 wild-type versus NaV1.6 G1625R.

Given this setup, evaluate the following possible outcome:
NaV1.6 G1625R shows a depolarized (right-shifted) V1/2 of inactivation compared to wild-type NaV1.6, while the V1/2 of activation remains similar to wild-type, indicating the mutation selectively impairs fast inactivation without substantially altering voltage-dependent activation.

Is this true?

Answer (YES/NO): NO